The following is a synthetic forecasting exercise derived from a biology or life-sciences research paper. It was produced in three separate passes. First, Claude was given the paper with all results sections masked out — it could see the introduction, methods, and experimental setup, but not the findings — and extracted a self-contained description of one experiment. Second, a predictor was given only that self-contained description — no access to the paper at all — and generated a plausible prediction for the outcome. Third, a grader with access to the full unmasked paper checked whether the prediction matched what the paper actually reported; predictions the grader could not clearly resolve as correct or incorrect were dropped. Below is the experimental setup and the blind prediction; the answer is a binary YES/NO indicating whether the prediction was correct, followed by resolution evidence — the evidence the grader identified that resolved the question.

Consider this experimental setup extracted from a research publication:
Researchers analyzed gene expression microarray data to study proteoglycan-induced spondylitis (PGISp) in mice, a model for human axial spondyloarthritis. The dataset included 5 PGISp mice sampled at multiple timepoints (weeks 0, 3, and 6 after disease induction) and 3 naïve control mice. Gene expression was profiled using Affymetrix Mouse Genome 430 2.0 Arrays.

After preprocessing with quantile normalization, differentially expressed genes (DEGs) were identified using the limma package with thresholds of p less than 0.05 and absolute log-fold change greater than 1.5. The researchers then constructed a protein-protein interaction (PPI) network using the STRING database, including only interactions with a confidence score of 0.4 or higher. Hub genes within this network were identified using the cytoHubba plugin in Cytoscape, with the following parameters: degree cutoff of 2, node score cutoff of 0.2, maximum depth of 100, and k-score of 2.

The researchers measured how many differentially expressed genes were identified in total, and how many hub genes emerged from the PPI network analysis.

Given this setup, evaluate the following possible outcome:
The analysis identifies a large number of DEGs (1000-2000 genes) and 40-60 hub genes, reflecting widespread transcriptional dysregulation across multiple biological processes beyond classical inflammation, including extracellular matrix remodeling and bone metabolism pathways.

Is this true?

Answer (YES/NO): NO